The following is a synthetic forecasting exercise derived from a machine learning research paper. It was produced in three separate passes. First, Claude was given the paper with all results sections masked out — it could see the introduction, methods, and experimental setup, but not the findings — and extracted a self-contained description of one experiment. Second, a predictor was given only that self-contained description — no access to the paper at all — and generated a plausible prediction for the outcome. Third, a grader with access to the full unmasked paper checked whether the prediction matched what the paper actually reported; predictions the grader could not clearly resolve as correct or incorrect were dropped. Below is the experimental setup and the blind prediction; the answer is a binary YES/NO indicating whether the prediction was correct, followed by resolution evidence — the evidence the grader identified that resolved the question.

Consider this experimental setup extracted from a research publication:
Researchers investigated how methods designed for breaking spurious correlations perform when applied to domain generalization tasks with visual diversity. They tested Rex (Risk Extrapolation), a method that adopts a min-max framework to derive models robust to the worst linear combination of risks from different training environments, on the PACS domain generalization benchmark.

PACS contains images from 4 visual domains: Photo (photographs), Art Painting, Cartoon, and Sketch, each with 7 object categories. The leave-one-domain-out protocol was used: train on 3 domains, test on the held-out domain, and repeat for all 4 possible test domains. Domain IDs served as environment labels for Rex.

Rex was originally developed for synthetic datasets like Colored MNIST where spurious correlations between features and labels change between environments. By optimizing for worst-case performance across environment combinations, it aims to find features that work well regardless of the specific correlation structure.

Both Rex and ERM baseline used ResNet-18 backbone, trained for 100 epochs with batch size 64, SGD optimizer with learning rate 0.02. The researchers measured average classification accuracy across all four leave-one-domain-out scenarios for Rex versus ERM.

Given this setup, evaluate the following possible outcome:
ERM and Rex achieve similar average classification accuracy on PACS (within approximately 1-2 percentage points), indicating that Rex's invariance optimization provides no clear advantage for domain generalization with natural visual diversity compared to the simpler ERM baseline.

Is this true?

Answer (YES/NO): NO